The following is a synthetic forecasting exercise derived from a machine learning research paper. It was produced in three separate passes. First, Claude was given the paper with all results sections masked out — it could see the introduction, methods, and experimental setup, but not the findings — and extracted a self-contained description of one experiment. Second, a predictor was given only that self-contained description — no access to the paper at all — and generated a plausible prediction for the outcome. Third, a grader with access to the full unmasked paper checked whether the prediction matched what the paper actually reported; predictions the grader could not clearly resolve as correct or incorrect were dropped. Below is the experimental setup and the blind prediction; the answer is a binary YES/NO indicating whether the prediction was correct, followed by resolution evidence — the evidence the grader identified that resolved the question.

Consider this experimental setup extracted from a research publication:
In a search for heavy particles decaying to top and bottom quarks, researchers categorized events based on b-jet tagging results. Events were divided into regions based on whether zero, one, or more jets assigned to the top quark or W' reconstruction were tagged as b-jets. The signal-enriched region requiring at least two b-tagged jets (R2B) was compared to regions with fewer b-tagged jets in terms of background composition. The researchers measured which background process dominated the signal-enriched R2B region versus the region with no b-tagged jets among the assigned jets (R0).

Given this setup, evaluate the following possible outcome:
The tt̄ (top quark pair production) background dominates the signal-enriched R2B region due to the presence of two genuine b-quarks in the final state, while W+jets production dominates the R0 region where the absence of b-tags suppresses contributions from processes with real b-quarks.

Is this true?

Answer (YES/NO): YES